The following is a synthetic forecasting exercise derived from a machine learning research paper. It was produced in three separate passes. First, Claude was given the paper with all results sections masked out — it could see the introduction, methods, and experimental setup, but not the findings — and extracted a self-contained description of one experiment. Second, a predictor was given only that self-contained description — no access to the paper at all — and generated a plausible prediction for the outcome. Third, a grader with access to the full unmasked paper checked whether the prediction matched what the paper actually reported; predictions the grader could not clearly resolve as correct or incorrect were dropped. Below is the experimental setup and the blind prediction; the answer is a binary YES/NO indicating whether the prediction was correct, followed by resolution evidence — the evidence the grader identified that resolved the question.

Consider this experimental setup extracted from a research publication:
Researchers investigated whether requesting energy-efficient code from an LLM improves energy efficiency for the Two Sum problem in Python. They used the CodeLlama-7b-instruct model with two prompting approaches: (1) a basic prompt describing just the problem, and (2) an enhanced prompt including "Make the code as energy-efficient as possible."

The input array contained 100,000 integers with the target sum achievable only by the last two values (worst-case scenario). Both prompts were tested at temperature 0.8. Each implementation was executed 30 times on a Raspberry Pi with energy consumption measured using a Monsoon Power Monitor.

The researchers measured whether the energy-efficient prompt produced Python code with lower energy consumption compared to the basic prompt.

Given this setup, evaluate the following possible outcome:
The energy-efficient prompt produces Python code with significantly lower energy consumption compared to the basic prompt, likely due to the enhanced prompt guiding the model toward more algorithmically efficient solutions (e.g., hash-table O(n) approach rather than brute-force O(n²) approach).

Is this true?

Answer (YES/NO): NO